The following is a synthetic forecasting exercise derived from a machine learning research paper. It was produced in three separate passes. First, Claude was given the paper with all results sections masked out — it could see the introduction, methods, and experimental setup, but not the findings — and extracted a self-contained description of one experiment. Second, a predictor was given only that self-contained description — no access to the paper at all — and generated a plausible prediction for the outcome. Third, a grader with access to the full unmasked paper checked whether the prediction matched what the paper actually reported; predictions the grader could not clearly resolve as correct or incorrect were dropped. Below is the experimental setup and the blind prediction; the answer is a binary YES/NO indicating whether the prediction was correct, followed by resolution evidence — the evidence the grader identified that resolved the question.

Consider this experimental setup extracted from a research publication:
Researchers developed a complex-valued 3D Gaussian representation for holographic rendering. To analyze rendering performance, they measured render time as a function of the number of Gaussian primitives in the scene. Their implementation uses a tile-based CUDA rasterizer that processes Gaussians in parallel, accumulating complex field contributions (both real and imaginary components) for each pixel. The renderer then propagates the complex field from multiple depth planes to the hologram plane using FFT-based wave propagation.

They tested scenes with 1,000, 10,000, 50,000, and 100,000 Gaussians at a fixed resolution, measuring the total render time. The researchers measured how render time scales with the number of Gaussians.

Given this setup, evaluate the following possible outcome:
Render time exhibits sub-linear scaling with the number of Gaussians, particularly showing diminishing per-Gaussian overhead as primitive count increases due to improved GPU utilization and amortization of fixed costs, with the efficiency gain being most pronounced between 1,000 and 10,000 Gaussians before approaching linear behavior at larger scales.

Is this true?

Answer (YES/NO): NO